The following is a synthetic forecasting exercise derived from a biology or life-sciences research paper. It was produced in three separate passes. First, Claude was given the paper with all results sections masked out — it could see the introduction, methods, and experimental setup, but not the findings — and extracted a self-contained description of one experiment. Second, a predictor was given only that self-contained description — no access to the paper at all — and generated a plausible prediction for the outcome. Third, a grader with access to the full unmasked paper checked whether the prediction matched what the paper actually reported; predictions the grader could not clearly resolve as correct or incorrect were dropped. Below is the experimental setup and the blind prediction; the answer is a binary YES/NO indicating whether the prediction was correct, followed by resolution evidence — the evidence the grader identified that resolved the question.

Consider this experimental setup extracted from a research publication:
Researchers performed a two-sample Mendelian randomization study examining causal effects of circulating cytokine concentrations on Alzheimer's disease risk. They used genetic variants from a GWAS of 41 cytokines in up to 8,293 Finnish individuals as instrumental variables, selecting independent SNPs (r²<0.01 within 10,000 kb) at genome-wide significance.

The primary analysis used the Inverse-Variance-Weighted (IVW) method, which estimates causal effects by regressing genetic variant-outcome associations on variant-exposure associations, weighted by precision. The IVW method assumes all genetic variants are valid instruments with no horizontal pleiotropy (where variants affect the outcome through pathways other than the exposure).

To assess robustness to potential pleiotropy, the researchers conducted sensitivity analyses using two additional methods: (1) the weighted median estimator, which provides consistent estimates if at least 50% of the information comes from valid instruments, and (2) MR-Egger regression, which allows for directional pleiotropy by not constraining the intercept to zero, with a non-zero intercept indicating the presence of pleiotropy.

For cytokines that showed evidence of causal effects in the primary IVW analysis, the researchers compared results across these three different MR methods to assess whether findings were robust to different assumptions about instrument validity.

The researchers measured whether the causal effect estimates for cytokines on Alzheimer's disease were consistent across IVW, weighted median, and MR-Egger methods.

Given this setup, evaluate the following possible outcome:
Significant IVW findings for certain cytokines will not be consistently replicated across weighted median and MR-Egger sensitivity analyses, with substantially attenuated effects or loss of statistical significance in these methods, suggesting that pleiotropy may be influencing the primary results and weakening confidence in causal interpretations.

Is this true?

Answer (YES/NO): NO